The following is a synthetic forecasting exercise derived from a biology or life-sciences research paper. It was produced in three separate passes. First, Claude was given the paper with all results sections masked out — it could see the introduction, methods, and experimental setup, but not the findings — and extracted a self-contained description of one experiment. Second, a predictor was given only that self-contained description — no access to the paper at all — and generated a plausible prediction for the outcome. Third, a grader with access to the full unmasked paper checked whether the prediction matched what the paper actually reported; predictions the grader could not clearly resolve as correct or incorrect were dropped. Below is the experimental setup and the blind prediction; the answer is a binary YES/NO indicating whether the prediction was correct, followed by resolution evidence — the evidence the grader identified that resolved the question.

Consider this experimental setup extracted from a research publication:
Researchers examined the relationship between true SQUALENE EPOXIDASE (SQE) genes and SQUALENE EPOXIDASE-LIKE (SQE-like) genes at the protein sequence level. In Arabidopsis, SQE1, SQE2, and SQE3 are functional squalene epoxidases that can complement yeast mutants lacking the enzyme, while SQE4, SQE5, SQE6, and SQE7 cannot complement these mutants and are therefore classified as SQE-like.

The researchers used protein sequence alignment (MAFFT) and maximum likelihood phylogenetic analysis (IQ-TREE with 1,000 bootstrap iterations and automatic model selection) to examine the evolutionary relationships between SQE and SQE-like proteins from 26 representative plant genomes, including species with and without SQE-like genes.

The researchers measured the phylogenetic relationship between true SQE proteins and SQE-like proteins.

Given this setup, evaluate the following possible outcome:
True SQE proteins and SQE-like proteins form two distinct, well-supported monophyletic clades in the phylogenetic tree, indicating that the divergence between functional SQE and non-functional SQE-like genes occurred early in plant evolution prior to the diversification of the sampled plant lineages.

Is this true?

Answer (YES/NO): NO